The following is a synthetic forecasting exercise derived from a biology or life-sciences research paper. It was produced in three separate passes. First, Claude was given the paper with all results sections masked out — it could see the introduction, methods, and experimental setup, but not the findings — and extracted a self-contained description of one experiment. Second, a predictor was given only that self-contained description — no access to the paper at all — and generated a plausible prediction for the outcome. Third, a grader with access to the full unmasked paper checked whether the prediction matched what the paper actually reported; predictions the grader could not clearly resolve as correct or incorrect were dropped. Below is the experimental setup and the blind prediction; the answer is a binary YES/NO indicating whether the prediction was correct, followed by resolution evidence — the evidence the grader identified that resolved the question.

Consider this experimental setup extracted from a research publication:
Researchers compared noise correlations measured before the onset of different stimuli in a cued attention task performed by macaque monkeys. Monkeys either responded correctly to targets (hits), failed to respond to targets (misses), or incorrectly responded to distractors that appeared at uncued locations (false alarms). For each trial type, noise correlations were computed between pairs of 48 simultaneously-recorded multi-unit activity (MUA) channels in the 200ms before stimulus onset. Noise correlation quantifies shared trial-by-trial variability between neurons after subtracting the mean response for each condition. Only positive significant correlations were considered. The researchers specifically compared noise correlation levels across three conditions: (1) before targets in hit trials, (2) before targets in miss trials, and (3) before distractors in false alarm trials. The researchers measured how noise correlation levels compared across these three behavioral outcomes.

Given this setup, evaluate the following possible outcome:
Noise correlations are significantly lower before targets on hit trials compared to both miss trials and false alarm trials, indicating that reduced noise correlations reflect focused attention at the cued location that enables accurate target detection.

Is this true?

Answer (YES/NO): NO